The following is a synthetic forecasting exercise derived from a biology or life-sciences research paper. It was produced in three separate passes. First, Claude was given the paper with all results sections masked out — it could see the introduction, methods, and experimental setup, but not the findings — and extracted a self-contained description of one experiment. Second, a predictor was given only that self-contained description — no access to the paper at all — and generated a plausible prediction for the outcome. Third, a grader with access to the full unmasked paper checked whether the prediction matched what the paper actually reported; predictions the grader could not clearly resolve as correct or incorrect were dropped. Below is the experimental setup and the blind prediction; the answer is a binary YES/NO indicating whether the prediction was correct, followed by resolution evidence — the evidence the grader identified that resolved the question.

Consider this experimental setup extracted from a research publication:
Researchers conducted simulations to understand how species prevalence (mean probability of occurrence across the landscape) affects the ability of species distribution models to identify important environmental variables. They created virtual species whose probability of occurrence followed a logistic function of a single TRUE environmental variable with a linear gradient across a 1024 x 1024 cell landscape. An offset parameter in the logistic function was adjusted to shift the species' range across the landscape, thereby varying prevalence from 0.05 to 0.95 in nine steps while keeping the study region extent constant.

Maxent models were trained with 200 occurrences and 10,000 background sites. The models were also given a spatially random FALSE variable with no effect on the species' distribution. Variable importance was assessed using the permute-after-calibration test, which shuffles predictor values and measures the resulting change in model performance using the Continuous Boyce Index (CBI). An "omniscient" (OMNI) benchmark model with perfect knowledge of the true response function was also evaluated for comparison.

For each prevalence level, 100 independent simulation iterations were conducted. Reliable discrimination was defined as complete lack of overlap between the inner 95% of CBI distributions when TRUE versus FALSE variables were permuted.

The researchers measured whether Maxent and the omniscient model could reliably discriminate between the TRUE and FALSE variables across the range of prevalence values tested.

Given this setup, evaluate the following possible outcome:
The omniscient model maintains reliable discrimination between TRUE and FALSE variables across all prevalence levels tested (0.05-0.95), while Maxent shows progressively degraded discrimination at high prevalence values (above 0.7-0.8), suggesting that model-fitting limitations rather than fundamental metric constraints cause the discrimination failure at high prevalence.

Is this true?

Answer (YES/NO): NO